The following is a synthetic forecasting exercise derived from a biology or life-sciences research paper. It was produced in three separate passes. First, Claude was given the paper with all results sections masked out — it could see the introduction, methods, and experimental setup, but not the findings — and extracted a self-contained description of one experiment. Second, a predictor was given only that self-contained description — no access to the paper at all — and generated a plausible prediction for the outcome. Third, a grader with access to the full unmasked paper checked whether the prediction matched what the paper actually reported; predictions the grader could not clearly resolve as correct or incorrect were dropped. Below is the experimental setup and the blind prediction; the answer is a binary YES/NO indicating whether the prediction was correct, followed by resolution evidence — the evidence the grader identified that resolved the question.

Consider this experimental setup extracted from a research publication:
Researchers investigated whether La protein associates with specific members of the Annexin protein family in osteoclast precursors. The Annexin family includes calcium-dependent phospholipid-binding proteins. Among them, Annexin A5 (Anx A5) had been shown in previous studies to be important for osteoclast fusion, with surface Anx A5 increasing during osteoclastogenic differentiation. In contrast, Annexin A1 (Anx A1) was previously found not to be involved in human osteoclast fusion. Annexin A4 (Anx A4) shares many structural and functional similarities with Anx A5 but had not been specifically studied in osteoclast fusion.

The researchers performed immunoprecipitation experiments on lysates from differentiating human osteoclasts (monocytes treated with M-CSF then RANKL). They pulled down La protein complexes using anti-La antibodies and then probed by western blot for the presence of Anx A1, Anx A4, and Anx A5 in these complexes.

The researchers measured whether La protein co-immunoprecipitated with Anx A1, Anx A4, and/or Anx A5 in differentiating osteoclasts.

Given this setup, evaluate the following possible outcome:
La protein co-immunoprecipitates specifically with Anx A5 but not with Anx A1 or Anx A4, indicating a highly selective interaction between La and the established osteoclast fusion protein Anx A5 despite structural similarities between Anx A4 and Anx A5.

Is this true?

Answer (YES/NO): YES